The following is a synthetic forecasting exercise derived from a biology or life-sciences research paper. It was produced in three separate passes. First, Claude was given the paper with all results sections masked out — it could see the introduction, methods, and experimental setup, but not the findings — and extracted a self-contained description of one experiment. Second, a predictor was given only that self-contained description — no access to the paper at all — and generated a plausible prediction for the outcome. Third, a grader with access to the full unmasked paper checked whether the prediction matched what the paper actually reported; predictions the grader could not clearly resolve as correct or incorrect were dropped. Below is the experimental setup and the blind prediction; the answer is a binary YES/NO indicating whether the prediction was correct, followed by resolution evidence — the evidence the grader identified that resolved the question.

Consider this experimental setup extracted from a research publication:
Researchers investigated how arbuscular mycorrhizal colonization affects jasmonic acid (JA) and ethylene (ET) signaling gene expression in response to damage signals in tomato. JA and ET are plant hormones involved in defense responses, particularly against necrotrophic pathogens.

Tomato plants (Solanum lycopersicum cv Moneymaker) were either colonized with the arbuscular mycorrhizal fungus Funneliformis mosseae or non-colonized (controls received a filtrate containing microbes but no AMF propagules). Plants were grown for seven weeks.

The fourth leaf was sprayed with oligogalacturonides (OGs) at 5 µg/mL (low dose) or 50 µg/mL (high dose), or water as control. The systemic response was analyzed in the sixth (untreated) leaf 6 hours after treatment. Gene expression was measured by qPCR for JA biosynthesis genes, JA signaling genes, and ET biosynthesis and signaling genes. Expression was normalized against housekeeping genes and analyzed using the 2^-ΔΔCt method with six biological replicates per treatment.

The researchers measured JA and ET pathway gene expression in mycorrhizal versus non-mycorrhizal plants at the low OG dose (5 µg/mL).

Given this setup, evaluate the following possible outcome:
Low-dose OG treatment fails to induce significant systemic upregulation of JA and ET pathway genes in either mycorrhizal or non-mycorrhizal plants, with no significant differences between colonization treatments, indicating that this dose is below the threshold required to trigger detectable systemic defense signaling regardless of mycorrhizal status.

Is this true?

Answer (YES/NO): NO